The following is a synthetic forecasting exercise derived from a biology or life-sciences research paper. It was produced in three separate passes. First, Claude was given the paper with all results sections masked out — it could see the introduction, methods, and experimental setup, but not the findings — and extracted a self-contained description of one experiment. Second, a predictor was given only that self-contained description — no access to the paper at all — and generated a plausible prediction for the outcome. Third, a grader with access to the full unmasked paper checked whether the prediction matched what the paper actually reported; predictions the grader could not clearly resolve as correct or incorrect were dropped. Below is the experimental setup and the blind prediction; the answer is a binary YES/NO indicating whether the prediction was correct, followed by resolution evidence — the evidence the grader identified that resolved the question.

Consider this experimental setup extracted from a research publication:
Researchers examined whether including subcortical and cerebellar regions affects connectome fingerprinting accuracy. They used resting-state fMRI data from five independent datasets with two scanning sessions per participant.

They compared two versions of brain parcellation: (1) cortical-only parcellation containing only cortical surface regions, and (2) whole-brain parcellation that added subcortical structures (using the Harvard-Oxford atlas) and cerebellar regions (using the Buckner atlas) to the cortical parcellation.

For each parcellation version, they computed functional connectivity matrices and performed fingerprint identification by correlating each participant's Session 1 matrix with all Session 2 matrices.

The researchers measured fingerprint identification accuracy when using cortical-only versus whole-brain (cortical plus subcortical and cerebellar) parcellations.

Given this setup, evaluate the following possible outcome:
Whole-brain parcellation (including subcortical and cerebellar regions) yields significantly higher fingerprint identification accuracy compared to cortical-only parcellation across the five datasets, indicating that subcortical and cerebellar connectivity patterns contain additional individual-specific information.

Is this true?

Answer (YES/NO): NO